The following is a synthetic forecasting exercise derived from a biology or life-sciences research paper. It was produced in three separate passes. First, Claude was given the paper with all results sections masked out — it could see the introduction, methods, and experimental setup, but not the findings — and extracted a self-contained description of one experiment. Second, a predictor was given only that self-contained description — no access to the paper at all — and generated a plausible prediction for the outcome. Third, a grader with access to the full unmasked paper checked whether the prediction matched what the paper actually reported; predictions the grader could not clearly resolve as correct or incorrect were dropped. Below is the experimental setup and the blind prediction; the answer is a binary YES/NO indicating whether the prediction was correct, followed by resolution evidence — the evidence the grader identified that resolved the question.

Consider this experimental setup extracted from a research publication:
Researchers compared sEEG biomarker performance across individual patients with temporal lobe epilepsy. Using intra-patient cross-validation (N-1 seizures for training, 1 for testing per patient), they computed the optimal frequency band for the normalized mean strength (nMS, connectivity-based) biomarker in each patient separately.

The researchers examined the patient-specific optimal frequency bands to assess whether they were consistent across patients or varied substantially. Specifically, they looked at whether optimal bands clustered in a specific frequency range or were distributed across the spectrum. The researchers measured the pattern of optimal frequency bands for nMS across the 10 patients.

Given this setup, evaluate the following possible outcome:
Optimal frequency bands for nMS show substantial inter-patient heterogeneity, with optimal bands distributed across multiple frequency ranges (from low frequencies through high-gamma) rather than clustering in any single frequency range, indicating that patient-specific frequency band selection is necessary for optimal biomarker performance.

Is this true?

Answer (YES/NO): NO